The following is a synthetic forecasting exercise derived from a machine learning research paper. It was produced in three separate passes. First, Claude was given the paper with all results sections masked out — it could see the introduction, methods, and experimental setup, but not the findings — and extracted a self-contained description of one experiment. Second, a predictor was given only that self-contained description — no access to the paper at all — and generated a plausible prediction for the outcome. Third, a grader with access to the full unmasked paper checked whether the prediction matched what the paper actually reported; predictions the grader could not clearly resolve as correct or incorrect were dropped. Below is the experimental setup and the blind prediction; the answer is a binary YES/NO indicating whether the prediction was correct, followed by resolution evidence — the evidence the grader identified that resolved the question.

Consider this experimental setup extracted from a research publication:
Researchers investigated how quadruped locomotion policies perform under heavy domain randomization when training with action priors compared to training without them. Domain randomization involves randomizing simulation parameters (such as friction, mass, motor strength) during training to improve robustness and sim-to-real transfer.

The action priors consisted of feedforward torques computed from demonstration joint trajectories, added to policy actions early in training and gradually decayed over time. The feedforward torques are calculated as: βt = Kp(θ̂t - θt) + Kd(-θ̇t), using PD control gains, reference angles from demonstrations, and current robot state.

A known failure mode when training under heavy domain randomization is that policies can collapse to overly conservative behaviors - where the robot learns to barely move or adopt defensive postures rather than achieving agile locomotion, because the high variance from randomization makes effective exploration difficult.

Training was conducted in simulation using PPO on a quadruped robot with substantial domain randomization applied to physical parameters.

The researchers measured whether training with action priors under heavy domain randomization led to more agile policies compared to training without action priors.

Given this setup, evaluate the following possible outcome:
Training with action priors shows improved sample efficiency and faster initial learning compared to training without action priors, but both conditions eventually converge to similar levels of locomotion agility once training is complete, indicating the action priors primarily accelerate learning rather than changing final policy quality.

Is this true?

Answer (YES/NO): NO